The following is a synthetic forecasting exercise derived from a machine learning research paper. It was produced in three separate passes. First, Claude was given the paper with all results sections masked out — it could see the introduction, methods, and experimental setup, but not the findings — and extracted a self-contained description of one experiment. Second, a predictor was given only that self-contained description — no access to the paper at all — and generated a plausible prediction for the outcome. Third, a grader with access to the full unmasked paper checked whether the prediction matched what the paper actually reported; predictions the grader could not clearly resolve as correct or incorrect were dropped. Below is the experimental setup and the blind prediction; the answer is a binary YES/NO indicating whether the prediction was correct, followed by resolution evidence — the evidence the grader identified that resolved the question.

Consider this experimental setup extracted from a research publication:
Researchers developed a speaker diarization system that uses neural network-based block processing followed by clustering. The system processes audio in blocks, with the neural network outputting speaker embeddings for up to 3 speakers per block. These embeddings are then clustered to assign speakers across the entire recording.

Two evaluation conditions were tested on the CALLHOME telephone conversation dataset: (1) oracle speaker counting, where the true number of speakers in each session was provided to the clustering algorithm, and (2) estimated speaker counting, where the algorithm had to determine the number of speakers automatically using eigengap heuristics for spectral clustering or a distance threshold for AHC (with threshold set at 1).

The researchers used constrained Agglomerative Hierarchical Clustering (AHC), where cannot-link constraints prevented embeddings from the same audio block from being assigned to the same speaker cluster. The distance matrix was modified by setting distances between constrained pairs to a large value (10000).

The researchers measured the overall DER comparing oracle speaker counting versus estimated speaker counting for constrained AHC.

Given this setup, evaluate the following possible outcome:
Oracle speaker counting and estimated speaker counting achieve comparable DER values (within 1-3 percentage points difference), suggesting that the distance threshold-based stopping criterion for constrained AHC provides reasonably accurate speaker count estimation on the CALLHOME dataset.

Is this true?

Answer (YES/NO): YES